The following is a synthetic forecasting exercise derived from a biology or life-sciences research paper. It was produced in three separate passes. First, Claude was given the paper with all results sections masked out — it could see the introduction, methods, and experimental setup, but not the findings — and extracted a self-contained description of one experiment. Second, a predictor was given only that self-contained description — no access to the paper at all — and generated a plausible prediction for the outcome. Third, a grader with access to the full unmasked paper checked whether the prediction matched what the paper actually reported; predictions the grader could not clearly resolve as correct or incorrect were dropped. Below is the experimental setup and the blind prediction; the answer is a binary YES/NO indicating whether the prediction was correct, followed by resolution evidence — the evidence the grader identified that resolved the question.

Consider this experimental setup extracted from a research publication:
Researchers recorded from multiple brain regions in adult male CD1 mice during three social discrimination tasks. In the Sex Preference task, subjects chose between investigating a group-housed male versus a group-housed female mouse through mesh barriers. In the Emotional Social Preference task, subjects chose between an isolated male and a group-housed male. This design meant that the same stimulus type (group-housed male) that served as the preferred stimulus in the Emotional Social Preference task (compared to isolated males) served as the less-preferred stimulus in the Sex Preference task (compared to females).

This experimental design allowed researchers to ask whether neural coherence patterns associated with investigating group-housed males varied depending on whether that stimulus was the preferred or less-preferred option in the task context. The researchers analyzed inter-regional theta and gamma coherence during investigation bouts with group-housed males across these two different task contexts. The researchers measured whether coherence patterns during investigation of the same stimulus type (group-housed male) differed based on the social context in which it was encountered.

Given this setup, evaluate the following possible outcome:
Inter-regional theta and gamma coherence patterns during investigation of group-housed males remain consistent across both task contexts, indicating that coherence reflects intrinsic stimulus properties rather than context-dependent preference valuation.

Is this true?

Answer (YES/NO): NO